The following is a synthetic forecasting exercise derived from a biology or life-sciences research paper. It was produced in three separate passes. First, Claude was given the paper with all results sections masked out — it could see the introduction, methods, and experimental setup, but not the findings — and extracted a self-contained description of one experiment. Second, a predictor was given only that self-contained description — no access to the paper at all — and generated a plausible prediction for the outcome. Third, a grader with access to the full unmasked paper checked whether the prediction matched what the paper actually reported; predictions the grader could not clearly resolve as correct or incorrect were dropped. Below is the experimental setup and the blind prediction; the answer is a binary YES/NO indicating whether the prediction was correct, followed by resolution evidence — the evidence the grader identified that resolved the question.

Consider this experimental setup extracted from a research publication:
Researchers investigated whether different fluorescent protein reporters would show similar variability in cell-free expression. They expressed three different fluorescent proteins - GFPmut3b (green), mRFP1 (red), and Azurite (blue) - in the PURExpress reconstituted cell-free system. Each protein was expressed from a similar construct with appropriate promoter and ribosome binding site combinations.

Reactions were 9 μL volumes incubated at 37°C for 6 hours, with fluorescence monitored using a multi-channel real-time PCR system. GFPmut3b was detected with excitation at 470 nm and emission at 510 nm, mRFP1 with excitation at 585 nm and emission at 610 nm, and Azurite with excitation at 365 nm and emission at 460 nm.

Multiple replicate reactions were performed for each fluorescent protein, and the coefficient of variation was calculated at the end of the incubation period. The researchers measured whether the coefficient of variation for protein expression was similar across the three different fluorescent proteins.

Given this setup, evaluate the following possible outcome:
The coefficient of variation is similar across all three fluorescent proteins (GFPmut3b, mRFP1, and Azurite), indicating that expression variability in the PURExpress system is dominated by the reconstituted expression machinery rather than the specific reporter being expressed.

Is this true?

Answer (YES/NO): NO